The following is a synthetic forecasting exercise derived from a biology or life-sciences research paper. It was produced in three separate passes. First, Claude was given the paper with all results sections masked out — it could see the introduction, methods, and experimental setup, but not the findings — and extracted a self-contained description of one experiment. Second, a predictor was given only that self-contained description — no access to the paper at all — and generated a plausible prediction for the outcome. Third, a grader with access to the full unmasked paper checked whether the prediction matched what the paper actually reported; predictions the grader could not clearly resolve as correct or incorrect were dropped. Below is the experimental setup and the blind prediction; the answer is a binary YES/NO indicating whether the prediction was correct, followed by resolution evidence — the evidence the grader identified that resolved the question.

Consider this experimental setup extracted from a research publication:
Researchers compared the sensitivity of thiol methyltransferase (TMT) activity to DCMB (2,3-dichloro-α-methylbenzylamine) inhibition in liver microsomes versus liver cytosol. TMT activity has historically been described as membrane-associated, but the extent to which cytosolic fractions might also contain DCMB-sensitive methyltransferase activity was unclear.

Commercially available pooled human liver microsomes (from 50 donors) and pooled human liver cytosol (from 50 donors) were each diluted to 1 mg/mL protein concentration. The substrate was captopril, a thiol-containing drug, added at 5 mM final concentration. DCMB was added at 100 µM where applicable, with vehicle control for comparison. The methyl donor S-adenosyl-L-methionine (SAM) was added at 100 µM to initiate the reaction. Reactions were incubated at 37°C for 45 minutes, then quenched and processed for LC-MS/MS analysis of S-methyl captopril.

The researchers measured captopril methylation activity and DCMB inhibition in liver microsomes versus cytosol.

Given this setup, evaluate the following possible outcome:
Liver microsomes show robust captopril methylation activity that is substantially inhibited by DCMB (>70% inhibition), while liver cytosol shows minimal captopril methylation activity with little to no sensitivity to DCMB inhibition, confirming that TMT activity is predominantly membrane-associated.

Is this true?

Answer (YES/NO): NO